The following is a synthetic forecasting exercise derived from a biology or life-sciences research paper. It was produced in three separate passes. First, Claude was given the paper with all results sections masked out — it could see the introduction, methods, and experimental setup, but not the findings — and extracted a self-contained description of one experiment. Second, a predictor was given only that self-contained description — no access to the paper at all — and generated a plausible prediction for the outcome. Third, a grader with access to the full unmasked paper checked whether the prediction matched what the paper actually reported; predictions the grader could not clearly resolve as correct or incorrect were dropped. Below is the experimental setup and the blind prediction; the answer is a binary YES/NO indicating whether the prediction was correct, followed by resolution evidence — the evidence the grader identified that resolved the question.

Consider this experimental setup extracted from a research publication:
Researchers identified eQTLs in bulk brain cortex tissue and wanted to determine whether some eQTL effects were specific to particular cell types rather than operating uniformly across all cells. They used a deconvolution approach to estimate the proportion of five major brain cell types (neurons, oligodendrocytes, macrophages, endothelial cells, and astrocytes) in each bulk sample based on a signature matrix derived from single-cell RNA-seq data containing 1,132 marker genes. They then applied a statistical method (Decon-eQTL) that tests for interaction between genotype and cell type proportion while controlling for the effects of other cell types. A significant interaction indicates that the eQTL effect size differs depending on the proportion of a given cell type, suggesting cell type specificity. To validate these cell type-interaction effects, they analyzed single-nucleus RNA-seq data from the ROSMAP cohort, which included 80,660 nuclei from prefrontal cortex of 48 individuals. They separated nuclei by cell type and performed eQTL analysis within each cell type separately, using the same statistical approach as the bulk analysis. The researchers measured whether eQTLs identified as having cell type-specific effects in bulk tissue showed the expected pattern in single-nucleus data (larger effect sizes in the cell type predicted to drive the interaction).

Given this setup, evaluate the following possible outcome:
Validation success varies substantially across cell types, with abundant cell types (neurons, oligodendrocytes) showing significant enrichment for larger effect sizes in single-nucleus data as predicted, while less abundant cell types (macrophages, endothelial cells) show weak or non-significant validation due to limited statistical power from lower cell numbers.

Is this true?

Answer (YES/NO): NO